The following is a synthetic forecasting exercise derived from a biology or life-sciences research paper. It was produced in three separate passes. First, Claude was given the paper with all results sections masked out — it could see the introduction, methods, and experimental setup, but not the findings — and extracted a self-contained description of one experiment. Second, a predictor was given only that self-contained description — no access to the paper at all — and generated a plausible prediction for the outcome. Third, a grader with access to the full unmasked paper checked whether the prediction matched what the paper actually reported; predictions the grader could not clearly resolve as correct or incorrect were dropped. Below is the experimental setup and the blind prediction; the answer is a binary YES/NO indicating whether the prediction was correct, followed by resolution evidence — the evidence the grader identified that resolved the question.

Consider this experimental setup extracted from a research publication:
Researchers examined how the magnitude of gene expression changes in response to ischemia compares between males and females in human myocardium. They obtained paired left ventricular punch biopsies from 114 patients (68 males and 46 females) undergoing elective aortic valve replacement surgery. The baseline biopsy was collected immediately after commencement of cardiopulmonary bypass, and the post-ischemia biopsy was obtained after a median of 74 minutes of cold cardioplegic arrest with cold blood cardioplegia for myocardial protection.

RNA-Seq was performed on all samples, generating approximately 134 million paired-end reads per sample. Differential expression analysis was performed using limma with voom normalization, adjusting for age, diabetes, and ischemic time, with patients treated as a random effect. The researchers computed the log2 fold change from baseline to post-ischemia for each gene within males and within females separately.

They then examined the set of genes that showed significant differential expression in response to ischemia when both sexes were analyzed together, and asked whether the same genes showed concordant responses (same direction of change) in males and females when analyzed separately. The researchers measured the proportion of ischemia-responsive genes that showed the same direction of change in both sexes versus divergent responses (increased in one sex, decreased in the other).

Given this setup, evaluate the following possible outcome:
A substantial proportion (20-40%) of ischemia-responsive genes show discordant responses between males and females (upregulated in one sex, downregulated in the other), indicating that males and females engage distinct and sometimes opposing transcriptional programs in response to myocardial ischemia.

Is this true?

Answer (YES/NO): NO